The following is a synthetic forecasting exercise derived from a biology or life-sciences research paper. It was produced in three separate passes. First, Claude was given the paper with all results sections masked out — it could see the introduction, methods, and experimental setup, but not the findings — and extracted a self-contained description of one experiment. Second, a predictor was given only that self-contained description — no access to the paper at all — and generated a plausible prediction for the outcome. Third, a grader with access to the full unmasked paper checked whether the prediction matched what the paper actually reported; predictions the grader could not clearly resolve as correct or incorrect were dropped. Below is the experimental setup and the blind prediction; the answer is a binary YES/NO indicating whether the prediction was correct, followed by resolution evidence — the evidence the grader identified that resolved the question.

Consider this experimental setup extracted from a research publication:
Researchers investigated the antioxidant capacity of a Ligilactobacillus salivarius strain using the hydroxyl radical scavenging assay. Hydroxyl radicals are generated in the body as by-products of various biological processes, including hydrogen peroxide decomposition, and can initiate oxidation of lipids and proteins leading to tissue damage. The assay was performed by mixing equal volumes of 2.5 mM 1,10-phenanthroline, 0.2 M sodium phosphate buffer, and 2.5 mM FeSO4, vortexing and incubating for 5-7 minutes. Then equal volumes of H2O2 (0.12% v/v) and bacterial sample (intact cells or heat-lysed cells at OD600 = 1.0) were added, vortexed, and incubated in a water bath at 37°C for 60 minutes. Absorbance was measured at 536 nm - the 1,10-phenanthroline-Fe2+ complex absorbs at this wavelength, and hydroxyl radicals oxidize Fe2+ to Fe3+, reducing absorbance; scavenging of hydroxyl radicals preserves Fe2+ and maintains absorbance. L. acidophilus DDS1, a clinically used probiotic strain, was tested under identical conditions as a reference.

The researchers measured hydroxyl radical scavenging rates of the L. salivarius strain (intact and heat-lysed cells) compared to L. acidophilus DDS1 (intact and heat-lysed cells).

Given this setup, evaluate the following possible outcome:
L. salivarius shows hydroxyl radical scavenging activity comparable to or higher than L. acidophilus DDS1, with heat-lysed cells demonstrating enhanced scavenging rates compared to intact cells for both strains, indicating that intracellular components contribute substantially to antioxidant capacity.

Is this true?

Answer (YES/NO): NO